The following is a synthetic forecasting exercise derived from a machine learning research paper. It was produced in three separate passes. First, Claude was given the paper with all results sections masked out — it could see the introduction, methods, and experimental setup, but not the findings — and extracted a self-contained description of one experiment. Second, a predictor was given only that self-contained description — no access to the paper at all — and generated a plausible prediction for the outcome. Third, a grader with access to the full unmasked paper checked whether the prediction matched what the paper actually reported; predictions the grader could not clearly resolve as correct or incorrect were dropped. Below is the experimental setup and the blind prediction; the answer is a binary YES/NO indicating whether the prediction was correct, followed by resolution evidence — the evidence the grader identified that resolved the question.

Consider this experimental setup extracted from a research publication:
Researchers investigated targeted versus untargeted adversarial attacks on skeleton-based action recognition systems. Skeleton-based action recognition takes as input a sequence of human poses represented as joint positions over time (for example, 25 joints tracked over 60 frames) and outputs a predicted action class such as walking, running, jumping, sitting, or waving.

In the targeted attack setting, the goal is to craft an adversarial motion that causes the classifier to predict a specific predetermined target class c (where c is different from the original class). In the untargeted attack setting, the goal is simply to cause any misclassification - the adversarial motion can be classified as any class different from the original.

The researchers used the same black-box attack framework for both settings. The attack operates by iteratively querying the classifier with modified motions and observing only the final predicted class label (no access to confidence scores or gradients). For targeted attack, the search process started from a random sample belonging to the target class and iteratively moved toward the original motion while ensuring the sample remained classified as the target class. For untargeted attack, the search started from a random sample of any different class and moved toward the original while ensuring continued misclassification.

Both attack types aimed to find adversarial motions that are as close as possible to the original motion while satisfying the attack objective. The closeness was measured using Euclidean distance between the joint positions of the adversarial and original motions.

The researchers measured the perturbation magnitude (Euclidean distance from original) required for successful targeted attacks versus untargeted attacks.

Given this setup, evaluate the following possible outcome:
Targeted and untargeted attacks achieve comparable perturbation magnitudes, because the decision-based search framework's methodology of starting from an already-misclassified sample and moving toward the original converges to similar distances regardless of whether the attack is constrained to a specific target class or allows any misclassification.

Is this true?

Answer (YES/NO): NO